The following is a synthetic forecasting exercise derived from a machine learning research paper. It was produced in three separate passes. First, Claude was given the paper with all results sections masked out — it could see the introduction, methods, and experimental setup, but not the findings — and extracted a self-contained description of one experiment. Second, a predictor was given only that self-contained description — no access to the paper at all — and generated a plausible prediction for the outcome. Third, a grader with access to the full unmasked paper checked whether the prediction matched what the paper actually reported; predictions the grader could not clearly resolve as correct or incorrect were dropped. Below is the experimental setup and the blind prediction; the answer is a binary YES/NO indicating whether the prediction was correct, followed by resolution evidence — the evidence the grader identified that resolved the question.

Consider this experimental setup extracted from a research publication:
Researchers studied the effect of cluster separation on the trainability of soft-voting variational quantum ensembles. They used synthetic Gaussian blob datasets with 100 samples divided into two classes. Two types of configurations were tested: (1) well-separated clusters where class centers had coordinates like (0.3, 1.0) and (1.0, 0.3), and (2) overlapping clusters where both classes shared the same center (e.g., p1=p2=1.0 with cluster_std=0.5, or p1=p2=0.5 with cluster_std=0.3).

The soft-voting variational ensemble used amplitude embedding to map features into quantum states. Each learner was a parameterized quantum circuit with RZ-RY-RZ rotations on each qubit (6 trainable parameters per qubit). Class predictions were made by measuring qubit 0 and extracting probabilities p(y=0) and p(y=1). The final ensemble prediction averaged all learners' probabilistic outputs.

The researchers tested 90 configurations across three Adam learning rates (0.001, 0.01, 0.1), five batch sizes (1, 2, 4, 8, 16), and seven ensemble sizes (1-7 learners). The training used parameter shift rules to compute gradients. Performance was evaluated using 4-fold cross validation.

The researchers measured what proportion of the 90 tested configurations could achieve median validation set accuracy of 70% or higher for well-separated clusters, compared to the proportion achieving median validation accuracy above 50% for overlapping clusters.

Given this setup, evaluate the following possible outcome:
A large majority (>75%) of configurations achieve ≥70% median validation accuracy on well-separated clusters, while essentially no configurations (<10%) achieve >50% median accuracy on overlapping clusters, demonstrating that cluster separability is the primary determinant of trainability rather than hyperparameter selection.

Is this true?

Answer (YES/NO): NO